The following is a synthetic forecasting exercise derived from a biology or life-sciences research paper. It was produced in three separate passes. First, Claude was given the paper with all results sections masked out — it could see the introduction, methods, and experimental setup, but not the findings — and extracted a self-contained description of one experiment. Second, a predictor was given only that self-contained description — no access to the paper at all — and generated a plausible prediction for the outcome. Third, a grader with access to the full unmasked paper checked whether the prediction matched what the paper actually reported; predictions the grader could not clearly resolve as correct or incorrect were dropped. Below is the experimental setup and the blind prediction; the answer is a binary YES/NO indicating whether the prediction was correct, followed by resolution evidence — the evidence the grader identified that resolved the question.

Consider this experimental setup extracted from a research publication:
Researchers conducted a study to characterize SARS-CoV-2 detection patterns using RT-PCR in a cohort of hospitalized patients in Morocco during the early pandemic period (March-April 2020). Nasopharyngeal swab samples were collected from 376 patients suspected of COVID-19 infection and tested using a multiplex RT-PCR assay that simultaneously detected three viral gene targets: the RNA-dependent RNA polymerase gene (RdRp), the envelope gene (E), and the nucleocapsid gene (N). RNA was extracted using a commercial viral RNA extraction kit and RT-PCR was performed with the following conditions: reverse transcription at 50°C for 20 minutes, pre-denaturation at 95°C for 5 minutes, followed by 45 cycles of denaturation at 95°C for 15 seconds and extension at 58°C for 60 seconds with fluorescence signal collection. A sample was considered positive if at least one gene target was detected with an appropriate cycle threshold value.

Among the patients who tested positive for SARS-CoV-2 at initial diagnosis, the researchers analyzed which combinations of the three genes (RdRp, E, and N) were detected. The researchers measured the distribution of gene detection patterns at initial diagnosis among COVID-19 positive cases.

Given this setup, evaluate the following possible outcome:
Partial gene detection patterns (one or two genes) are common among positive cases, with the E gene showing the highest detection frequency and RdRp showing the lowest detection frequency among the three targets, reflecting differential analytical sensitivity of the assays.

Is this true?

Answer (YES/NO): NO